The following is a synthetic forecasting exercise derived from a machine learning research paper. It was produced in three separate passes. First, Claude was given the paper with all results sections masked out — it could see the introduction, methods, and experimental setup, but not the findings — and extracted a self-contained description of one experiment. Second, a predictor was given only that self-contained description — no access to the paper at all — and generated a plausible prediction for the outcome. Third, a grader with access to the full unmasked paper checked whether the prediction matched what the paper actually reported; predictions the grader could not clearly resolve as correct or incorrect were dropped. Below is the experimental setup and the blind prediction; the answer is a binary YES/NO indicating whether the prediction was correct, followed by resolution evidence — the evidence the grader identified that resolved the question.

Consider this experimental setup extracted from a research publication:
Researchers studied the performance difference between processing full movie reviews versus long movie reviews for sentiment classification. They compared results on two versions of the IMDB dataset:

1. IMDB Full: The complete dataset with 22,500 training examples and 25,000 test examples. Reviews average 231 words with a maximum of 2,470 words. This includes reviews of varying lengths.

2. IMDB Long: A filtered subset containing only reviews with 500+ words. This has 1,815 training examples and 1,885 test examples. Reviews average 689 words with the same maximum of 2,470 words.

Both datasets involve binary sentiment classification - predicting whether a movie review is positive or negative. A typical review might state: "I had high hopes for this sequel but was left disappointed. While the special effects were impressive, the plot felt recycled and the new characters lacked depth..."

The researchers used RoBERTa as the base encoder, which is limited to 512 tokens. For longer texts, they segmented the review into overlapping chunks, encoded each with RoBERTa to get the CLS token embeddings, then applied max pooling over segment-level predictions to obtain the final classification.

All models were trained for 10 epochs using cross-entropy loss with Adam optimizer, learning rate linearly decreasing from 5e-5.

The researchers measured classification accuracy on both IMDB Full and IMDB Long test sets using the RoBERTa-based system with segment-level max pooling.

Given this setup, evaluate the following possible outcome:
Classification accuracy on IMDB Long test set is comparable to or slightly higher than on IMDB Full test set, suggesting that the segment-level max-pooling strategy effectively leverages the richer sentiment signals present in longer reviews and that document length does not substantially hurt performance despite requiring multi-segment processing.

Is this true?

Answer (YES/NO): NO